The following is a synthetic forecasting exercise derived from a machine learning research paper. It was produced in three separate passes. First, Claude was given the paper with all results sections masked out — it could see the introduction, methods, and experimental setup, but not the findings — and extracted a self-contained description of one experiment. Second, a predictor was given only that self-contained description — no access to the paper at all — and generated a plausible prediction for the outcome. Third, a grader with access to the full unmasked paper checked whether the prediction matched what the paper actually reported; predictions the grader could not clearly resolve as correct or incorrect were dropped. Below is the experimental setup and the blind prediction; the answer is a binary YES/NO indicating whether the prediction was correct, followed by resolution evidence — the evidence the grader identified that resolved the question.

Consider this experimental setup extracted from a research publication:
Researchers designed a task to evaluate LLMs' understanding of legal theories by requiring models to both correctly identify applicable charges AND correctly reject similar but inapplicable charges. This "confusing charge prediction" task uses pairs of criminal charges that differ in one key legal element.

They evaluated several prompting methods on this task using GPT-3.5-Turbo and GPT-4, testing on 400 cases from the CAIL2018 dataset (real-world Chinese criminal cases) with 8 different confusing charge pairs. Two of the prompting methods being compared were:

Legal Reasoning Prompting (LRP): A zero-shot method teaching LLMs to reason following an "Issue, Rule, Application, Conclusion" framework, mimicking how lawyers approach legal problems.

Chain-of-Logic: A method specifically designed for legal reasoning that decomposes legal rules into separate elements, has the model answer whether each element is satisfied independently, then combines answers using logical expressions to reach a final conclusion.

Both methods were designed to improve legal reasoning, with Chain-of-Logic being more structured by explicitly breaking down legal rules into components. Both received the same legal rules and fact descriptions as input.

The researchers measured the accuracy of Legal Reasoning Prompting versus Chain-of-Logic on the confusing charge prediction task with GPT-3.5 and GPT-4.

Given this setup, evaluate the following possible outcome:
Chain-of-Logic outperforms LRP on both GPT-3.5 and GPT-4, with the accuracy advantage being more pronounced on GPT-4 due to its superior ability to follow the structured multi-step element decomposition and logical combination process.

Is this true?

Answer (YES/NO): NO